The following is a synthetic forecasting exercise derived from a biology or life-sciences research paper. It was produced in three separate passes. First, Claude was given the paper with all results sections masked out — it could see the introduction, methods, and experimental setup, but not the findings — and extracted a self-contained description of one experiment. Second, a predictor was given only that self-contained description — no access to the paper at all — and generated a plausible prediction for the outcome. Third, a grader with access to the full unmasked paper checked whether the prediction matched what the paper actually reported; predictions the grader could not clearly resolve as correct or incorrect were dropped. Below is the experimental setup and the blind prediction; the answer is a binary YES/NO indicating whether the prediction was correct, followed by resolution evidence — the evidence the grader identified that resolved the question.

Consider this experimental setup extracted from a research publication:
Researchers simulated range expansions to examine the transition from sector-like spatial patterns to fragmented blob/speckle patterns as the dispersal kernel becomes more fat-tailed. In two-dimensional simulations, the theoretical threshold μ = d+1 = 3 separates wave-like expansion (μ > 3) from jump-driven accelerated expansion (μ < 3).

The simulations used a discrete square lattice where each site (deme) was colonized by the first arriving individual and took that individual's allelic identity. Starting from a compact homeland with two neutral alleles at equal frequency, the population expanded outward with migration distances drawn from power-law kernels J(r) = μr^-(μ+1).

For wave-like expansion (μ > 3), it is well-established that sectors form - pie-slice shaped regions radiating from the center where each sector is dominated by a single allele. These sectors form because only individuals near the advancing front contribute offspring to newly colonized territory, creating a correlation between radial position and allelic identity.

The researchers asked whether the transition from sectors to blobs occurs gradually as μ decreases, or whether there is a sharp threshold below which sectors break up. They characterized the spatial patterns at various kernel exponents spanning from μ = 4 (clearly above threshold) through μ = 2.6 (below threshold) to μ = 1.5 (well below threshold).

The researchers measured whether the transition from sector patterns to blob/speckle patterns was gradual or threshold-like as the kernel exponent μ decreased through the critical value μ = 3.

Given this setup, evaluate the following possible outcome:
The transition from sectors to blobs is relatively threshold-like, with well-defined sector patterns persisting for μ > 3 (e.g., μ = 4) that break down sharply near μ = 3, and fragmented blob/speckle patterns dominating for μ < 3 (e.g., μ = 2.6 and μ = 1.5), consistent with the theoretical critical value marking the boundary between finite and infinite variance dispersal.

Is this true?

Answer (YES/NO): YES